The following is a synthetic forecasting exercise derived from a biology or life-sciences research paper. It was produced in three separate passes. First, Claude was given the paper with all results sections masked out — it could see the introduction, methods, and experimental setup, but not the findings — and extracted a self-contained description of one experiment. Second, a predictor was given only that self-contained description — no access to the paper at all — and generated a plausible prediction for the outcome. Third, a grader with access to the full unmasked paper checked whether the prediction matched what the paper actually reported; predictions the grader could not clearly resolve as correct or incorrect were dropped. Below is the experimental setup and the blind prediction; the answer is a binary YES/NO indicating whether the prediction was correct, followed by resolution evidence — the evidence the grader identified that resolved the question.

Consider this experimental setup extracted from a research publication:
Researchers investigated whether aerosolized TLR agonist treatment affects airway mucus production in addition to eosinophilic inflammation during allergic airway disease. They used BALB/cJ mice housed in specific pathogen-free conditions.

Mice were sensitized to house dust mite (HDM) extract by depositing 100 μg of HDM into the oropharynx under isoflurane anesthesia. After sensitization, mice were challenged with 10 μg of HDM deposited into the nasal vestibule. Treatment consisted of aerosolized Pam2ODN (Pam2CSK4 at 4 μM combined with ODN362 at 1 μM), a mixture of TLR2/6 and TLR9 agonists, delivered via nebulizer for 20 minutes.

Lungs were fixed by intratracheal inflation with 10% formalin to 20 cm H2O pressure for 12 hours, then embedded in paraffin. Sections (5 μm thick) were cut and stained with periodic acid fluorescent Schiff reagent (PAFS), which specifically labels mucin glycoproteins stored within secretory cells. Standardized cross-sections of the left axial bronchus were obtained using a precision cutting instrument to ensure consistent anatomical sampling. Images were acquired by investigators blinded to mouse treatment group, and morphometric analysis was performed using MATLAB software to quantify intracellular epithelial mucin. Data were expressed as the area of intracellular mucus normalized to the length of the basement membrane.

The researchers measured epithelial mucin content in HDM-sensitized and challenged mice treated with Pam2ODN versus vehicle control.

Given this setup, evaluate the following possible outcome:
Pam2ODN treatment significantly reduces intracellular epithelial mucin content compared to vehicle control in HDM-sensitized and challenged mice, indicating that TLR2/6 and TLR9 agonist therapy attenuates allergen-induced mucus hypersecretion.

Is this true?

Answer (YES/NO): YES